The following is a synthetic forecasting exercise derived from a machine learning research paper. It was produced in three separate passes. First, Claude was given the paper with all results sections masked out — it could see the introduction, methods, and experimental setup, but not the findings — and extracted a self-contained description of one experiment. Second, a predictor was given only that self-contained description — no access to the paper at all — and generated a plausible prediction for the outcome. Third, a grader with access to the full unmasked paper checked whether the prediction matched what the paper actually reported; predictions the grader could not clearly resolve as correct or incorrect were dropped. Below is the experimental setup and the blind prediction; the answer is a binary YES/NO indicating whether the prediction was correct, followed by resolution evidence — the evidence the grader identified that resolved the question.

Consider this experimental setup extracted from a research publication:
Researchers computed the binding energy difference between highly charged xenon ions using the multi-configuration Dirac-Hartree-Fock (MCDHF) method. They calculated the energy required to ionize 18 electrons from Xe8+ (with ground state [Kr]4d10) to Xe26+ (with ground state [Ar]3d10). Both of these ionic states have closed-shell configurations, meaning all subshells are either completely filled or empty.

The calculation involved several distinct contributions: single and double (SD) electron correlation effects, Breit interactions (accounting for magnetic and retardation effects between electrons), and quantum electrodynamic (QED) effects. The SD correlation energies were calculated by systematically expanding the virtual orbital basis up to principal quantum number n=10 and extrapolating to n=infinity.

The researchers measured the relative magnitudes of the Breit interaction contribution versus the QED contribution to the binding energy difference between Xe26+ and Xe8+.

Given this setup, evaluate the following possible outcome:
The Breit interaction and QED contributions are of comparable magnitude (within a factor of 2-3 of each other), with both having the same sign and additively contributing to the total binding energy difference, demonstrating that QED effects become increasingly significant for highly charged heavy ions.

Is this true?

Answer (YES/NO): NO